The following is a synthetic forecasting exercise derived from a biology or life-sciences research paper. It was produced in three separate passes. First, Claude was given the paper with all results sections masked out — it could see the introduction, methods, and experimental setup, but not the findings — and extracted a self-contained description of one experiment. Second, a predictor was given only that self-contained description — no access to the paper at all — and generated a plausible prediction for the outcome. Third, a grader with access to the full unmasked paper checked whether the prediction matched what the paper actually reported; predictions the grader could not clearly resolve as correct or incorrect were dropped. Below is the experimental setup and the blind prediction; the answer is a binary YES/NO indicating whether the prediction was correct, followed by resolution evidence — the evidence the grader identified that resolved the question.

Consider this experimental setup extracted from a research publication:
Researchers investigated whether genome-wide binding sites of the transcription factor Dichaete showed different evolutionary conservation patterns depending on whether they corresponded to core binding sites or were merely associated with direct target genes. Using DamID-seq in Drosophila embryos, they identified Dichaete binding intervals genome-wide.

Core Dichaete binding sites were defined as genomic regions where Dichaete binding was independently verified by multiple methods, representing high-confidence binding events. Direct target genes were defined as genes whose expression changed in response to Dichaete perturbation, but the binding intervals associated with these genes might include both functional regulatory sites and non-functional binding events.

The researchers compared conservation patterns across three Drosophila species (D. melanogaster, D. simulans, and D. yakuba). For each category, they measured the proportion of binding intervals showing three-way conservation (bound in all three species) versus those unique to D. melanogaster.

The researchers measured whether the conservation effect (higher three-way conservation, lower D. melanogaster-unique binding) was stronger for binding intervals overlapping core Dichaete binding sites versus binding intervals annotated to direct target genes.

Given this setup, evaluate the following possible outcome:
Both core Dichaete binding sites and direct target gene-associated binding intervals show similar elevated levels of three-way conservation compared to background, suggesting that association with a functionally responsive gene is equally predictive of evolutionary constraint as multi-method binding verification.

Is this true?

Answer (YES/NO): NO